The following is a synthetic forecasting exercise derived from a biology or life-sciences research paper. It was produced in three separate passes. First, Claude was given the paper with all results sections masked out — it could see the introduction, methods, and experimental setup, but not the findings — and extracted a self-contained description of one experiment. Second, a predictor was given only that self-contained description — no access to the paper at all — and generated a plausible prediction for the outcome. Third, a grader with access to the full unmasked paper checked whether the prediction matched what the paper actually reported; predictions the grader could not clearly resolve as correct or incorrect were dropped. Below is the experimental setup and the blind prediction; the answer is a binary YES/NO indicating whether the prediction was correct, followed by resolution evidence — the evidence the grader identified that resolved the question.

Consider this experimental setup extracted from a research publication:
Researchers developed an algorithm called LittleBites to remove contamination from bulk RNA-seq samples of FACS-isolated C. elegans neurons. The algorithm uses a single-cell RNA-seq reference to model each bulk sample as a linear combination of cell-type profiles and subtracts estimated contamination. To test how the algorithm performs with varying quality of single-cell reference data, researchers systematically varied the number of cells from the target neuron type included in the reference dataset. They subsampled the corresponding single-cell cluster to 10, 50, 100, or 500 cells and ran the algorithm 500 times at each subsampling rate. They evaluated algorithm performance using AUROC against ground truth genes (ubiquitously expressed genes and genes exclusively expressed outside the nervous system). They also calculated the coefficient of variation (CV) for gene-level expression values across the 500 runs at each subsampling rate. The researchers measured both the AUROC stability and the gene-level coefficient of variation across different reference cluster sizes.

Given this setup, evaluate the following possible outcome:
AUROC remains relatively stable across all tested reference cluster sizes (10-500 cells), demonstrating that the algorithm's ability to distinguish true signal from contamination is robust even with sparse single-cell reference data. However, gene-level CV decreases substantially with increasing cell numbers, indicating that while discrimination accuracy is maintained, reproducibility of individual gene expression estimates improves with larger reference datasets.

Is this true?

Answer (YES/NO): YES